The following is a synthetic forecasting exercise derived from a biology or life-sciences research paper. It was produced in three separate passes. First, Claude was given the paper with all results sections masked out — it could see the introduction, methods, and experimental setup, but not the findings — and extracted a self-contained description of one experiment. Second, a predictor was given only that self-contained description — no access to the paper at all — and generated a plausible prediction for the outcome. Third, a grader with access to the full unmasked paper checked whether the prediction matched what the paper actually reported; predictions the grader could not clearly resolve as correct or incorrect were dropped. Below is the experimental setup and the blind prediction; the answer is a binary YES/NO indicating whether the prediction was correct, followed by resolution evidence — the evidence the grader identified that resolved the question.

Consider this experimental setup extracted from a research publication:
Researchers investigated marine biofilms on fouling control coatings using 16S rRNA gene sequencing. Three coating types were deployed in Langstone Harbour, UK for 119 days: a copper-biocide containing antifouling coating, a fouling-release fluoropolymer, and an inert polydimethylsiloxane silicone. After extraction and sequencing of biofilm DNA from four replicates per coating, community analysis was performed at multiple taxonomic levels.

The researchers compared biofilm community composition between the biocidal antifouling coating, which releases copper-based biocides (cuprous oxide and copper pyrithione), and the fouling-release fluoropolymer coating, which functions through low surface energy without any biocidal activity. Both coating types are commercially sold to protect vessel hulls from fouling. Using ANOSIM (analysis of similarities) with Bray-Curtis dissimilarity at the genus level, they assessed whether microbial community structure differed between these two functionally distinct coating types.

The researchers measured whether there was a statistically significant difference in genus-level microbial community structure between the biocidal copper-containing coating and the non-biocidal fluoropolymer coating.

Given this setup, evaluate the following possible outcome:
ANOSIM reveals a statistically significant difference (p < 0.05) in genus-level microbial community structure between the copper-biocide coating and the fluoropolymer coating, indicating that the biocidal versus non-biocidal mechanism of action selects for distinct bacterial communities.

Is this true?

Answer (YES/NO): YES